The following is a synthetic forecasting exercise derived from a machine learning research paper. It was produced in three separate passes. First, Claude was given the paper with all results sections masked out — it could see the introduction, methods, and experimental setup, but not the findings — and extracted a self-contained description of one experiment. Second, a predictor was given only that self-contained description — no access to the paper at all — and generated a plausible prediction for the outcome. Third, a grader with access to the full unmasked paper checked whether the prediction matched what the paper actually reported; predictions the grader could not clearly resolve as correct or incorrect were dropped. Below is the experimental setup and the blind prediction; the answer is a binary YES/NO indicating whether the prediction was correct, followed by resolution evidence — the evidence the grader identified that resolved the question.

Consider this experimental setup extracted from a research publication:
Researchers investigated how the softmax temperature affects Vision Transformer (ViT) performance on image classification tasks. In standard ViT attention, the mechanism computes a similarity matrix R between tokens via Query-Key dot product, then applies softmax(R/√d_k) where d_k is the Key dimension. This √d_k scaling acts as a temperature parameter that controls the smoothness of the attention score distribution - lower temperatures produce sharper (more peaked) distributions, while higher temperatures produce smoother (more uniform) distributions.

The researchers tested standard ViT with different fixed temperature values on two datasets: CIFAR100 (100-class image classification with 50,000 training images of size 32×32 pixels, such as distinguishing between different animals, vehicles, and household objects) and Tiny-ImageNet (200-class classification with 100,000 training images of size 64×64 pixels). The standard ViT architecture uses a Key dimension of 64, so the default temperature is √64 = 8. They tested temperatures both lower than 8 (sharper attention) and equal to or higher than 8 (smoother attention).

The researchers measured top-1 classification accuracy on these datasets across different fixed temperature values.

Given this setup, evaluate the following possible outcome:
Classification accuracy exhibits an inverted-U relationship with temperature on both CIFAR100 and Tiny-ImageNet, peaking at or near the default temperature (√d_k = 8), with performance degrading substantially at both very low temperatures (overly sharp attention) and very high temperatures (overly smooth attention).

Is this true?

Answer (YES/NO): NO